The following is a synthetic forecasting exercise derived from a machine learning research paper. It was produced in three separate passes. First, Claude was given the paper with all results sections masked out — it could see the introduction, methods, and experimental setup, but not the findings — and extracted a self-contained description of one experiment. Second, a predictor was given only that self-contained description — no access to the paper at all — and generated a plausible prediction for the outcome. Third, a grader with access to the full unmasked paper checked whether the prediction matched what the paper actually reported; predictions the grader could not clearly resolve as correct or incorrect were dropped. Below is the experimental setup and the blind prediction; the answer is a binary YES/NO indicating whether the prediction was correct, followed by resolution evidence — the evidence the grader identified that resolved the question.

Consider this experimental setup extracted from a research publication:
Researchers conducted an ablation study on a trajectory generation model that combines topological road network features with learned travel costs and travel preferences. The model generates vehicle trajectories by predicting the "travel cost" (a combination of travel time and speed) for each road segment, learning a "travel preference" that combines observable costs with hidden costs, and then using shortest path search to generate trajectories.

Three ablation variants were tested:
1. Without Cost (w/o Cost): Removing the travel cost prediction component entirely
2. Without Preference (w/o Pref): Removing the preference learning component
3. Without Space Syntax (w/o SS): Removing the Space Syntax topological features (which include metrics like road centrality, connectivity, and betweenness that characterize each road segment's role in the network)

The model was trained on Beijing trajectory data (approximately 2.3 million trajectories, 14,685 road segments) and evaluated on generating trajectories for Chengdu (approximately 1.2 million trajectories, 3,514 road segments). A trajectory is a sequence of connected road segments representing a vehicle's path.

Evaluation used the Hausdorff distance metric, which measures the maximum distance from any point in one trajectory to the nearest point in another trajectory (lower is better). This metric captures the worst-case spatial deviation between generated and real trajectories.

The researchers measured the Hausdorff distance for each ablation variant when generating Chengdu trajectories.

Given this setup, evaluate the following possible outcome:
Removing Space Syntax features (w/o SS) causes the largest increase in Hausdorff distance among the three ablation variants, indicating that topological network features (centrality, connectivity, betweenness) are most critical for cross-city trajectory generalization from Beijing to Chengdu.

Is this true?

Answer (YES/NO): NO